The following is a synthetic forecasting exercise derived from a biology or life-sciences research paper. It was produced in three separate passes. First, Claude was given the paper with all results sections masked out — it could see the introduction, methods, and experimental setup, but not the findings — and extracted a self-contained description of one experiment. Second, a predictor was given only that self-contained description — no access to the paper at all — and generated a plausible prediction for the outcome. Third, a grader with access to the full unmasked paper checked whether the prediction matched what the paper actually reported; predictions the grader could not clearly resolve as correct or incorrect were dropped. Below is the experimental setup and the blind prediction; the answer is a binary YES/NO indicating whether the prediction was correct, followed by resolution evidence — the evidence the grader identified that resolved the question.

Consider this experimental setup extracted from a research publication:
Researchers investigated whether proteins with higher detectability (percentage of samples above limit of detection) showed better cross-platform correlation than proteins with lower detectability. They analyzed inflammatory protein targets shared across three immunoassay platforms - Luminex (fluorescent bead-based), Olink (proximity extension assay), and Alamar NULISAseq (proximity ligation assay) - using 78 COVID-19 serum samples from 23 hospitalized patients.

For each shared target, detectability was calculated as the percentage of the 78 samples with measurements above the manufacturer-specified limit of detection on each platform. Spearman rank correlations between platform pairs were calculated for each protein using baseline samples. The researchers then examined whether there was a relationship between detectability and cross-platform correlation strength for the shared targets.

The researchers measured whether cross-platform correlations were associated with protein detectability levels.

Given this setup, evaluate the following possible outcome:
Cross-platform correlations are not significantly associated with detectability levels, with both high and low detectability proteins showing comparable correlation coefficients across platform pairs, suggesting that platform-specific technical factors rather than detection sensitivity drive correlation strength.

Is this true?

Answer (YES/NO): NO